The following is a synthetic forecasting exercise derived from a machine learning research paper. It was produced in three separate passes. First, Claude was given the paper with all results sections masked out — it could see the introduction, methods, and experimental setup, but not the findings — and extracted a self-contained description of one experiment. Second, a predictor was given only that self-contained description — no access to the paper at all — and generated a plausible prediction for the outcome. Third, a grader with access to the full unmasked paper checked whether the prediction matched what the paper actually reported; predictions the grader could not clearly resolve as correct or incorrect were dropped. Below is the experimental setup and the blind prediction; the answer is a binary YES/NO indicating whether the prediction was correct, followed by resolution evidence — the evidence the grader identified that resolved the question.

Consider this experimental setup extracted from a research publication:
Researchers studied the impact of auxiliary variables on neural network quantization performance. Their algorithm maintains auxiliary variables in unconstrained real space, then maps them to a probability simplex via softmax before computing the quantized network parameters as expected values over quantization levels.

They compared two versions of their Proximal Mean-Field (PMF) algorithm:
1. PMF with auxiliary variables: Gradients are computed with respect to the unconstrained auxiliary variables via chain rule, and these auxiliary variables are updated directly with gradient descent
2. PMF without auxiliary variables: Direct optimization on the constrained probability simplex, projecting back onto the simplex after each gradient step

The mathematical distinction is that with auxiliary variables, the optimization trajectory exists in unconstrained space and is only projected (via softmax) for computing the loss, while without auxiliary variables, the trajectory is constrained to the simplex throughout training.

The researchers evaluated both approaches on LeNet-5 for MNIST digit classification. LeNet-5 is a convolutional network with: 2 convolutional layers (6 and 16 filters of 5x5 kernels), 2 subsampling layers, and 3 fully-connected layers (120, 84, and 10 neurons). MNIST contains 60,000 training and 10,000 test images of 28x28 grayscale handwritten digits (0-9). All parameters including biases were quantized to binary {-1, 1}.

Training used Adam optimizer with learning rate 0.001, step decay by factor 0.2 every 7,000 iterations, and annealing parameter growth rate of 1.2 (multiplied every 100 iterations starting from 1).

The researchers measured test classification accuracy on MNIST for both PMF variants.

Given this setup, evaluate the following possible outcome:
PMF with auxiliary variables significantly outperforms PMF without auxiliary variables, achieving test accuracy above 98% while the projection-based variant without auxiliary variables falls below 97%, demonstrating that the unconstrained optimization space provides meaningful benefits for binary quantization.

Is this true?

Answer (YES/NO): NO